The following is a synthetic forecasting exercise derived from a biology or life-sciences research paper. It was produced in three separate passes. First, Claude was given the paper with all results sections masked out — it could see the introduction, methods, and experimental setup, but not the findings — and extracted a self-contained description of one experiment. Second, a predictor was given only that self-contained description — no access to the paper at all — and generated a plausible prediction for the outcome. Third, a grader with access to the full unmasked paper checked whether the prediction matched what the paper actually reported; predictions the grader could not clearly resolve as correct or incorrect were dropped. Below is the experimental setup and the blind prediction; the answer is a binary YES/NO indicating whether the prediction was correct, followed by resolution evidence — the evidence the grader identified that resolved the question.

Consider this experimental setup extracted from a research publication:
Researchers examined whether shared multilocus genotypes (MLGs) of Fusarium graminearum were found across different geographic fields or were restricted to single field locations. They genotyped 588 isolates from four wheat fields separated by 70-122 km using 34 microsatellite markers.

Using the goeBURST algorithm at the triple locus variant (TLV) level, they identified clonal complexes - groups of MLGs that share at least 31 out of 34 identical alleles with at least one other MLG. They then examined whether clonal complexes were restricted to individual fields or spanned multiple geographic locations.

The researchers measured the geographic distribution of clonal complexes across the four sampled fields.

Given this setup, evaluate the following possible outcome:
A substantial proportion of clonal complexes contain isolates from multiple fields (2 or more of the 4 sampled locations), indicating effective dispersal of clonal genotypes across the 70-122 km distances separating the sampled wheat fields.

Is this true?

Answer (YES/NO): YES